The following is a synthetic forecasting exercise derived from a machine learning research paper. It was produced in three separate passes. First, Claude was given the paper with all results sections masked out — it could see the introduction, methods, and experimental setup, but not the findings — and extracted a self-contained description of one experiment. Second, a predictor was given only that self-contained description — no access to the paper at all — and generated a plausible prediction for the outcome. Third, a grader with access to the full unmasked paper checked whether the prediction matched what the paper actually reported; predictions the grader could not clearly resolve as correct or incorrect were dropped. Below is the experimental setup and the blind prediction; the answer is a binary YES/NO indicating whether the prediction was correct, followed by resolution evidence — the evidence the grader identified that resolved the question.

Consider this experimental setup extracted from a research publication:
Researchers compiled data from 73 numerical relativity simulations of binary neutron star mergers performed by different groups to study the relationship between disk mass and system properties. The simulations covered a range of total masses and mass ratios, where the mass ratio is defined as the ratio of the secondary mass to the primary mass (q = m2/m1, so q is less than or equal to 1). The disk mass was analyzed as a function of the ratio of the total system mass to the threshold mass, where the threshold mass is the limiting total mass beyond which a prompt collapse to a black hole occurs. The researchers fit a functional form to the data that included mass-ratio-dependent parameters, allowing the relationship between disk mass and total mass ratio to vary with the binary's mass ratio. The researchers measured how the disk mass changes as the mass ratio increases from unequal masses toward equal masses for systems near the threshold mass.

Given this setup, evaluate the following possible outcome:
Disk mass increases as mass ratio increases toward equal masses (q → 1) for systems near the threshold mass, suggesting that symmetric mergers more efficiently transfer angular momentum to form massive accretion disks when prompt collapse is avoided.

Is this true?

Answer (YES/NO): YES